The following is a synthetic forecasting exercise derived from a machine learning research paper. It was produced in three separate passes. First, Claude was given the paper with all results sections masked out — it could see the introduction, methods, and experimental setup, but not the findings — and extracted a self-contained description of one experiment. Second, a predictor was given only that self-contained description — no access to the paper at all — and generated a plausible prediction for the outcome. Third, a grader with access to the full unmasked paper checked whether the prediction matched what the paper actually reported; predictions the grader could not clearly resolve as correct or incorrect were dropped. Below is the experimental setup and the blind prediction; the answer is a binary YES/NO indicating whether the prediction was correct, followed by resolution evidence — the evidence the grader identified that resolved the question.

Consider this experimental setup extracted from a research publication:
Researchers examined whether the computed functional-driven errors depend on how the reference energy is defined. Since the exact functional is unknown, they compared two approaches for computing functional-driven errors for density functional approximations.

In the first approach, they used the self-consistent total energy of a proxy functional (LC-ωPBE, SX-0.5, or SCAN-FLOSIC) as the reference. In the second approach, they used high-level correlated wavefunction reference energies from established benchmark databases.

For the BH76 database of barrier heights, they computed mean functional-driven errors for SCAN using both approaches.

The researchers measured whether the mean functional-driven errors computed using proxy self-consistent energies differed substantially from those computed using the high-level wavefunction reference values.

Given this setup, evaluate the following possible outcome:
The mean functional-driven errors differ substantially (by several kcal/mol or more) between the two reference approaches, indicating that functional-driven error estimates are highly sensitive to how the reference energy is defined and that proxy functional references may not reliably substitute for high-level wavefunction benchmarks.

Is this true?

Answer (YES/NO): NO